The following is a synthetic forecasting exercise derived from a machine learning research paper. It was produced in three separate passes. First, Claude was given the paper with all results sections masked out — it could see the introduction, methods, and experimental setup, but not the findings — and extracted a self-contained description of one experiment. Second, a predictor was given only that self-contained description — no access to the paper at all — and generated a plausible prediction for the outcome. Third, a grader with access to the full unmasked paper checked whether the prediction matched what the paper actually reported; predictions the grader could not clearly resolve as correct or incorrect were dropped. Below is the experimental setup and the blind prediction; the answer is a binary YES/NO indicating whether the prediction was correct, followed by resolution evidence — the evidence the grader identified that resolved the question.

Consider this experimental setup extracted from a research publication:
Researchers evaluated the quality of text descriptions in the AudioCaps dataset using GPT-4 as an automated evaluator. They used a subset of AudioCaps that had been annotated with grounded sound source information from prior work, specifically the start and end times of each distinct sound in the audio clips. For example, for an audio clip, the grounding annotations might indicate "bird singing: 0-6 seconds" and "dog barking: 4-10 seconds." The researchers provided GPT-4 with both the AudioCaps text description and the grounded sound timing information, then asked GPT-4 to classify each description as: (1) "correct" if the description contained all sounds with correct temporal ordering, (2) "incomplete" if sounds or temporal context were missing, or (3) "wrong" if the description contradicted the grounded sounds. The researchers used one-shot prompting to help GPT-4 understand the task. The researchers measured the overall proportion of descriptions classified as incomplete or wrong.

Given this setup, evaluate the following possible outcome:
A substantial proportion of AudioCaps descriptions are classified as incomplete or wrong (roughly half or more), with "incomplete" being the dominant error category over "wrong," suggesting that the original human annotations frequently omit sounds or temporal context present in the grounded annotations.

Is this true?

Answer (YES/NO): NO